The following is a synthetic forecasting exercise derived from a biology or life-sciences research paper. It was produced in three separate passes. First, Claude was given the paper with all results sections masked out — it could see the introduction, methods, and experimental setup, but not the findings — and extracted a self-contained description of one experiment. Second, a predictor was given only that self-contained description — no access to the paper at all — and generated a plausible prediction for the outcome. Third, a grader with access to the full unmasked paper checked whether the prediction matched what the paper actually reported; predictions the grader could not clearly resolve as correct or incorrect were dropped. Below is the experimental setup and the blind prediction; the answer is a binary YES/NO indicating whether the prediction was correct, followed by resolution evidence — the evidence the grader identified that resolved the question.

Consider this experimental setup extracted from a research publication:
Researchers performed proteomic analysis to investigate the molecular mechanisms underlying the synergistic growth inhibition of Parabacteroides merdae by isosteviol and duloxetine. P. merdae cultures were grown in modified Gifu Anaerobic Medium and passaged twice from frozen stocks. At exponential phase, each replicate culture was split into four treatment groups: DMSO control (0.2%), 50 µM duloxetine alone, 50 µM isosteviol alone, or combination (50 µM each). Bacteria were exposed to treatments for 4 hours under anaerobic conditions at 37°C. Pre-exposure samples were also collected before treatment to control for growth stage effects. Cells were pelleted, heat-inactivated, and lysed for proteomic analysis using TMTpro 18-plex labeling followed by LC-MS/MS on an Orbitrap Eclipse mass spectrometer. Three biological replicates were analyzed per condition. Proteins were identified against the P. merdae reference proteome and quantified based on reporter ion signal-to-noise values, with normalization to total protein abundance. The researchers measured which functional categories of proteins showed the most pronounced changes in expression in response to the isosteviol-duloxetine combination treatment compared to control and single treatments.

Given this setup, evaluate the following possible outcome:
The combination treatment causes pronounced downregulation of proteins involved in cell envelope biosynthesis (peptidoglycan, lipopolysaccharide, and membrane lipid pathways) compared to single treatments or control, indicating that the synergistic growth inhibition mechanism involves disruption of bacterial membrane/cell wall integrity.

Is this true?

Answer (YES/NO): NO